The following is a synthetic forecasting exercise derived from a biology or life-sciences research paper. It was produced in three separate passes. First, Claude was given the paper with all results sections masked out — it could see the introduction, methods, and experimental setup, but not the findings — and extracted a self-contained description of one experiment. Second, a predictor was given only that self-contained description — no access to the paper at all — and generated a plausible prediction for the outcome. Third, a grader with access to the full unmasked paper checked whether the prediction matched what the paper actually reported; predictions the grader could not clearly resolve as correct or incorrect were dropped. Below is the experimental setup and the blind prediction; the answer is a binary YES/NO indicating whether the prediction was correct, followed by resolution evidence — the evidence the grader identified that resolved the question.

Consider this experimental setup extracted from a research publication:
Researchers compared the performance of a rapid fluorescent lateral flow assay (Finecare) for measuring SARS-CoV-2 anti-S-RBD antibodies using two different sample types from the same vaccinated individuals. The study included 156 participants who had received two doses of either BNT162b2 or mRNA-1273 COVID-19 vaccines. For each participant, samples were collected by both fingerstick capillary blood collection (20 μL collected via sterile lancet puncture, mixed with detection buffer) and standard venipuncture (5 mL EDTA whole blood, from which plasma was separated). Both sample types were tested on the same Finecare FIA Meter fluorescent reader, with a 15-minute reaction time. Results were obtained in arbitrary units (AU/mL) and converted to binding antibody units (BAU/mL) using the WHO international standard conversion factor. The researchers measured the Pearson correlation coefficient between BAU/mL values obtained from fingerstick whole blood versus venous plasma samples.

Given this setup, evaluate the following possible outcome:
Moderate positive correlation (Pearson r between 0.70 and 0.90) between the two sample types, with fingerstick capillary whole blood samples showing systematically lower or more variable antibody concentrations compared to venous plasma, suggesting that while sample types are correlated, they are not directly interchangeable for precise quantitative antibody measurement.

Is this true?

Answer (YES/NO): NO